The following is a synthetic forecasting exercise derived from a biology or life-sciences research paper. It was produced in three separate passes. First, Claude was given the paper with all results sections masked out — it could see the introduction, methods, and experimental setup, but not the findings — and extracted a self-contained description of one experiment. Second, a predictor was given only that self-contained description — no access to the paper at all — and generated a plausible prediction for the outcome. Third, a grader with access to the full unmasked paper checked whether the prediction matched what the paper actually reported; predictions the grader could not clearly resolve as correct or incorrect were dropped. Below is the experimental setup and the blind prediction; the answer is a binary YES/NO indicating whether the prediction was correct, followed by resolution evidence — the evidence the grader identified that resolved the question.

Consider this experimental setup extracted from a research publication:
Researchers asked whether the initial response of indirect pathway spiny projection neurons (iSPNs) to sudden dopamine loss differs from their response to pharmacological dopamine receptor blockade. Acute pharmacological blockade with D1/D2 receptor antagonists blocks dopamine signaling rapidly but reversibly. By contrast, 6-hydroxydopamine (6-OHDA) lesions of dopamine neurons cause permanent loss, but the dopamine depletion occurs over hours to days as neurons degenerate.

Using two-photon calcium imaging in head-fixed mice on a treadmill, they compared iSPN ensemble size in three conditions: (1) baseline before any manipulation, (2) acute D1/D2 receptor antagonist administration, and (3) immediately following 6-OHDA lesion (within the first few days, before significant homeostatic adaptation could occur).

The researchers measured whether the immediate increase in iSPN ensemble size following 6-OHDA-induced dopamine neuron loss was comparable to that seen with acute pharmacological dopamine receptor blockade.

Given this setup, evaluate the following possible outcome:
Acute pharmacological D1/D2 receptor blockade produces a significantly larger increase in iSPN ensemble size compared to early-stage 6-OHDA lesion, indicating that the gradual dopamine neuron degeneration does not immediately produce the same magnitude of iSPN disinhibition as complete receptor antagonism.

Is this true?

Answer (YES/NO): NO